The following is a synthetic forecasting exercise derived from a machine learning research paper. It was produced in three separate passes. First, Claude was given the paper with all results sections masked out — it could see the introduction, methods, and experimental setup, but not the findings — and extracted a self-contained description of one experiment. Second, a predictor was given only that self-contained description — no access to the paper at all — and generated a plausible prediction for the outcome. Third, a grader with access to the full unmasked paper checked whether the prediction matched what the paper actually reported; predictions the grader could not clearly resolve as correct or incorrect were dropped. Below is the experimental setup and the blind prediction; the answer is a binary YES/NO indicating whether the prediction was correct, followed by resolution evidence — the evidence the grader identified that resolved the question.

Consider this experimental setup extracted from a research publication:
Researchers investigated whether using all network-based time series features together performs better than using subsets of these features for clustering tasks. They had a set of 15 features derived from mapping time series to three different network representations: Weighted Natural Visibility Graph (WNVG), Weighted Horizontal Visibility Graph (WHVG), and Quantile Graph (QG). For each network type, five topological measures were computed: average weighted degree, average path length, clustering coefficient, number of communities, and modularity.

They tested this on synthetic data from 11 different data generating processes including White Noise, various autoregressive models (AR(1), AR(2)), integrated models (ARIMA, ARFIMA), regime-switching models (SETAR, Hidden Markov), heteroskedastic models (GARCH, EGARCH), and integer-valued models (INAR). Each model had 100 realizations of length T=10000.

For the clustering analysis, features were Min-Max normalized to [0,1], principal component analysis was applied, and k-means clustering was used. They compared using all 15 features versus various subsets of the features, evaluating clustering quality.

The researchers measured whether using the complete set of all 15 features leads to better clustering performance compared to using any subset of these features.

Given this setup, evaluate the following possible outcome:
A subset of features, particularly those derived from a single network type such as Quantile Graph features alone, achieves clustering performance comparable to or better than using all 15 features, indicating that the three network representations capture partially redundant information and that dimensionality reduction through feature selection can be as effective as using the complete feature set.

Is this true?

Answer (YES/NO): NO